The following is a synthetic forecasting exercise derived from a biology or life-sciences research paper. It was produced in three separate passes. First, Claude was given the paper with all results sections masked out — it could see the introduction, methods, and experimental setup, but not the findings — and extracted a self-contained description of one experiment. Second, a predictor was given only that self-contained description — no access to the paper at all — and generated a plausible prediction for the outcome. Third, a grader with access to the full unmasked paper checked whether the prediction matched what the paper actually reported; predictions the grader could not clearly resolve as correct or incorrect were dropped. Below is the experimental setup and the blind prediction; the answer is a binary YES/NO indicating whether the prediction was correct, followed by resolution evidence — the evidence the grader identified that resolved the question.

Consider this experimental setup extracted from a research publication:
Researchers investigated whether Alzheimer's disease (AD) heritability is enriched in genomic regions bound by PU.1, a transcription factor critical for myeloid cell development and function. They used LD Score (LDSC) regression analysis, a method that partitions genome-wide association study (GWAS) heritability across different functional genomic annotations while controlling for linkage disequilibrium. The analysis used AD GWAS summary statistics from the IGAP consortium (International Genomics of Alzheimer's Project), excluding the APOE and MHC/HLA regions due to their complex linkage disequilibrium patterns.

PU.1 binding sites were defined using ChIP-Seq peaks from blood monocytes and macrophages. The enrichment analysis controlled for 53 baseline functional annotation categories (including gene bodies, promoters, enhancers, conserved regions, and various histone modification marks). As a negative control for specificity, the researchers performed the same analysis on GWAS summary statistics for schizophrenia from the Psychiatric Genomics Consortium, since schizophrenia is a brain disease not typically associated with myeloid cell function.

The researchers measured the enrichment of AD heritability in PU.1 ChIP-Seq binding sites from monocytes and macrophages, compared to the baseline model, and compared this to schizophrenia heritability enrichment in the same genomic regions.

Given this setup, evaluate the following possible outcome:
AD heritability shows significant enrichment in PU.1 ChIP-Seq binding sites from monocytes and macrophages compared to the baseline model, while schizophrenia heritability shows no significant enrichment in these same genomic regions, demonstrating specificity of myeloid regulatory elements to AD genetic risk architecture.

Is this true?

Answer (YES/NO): YES